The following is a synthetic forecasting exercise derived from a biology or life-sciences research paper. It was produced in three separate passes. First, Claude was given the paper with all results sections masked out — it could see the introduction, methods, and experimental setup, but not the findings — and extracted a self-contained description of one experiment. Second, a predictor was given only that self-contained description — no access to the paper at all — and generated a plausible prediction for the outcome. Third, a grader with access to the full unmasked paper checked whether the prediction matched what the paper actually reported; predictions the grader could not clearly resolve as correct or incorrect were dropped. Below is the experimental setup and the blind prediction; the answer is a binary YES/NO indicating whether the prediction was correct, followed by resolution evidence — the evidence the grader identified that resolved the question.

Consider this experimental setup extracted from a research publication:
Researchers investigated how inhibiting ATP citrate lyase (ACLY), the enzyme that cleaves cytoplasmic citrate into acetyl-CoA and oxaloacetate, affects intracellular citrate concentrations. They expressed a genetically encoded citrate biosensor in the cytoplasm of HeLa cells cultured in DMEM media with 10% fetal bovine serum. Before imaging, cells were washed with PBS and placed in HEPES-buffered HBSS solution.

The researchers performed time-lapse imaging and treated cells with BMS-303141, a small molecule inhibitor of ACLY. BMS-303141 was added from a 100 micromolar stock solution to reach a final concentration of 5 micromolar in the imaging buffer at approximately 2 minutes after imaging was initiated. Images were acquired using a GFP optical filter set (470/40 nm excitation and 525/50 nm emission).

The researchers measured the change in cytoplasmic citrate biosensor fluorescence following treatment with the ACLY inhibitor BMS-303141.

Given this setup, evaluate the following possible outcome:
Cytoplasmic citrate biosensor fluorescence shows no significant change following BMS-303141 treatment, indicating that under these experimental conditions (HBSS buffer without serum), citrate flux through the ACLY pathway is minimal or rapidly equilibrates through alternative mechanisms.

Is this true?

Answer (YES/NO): NO